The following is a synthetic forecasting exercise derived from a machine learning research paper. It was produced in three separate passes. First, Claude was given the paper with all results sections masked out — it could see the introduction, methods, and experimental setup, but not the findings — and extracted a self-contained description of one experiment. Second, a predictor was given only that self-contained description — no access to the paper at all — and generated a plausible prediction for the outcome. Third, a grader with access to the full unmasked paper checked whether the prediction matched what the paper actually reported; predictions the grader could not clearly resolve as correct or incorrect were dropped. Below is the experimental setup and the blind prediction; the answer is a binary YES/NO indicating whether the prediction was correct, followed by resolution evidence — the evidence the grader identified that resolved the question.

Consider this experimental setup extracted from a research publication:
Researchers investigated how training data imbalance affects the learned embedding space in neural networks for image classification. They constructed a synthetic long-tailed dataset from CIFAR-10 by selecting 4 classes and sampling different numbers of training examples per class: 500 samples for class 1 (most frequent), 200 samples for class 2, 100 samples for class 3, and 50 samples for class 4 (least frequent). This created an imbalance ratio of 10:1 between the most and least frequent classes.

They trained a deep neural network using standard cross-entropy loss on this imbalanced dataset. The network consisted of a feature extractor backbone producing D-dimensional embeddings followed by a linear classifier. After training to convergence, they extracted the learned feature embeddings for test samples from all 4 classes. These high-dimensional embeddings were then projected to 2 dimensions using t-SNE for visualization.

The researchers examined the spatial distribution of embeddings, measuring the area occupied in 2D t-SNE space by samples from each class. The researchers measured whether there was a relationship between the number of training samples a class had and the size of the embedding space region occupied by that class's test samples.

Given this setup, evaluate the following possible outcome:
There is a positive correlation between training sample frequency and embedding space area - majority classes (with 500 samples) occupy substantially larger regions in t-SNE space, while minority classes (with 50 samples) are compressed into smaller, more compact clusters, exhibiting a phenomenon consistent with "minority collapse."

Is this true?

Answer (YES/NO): YES